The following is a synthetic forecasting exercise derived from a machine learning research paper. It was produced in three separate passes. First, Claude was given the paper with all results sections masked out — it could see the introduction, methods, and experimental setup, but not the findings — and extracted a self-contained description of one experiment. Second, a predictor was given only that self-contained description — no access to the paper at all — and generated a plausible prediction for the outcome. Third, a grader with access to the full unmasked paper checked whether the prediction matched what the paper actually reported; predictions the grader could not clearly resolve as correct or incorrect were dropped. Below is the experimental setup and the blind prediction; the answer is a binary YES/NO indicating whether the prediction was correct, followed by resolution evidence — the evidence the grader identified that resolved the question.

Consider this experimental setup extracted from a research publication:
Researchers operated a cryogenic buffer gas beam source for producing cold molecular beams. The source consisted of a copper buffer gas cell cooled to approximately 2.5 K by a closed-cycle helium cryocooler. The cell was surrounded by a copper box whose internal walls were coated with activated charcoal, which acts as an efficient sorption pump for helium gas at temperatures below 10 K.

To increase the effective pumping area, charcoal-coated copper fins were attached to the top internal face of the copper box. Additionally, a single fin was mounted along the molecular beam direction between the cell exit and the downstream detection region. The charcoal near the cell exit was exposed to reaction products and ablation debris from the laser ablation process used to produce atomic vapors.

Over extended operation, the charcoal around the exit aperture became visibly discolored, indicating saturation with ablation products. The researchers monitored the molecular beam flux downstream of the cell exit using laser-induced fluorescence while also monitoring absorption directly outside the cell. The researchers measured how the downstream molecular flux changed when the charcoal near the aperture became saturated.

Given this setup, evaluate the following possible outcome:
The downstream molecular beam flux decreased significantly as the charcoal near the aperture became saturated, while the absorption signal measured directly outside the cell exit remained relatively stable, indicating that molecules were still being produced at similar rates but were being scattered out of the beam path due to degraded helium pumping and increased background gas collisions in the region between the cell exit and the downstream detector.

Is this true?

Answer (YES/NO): YES